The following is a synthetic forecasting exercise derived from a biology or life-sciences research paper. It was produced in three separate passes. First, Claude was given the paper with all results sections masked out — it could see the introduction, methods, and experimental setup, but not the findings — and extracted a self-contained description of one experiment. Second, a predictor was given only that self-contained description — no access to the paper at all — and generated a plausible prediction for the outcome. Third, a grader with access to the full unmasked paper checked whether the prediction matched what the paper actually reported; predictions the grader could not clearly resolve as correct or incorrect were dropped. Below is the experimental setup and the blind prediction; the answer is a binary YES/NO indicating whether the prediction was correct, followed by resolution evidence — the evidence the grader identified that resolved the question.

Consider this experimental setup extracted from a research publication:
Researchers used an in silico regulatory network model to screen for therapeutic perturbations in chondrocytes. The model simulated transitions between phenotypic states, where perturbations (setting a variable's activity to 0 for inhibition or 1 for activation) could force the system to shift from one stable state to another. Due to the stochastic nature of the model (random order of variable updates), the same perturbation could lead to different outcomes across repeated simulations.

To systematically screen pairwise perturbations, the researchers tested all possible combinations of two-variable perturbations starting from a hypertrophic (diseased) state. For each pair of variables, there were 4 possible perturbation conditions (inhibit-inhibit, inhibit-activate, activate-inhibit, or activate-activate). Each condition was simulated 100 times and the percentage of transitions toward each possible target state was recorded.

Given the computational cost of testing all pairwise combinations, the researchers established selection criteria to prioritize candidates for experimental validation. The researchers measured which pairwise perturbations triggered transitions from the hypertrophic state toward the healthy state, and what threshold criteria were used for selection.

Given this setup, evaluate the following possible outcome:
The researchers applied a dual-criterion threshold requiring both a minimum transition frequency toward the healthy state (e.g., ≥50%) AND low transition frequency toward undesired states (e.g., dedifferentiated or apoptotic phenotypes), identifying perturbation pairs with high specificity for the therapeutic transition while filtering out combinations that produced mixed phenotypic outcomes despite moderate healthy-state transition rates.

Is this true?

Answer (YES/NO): NO